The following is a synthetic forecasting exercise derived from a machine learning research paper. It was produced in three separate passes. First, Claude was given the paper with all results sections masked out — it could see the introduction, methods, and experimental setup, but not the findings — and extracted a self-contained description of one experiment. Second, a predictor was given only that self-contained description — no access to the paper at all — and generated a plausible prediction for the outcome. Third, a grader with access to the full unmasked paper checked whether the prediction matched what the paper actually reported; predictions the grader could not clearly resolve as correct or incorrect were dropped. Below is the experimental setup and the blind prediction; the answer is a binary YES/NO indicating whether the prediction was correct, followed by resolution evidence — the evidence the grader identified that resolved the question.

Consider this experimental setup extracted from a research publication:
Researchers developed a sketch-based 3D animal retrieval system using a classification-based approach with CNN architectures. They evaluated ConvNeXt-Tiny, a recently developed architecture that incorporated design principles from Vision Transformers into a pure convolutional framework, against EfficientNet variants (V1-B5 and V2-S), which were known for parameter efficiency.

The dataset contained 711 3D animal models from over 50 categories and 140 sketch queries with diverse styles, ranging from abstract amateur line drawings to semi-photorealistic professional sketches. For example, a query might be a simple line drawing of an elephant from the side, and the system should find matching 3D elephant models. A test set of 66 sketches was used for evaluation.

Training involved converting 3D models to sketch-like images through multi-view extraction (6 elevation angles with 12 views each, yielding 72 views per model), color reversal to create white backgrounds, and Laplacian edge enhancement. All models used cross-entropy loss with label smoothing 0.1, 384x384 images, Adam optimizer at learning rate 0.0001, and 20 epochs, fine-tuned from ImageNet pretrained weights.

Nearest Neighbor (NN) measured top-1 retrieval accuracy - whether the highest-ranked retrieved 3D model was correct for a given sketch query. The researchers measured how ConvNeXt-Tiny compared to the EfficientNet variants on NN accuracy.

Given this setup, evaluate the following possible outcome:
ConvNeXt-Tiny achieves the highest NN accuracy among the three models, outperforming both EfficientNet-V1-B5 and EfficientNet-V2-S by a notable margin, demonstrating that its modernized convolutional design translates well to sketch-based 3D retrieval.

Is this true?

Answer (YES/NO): YES